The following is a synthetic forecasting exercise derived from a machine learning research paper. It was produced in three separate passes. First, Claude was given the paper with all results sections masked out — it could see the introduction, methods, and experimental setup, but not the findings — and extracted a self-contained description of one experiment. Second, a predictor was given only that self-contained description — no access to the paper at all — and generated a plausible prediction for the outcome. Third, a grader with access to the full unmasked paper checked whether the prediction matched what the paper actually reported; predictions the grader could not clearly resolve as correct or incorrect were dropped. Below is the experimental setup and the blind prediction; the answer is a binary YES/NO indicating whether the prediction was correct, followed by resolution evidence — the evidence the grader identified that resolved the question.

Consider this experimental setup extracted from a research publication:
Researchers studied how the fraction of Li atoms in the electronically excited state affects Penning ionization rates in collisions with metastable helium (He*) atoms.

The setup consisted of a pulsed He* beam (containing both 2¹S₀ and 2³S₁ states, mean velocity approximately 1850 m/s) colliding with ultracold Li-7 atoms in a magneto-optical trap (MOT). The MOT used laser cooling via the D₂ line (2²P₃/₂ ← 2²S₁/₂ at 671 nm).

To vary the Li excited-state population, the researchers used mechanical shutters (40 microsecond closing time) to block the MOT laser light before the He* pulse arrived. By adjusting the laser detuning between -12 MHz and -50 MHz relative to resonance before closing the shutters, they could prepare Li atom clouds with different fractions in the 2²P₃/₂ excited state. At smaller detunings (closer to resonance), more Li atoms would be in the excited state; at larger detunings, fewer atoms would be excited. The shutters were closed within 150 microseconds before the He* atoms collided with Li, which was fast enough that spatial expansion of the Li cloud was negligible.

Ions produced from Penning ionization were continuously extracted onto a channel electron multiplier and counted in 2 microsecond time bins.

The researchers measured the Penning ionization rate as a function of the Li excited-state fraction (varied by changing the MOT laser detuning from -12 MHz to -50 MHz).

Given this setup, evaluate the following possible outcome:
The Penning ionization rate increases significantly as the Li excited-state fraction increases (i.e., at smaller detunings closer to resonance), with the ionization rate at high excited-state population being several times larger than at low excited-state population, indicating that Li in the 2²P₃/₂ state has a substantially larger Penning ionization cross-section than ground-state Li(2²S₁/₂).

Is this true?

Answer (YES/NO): NO